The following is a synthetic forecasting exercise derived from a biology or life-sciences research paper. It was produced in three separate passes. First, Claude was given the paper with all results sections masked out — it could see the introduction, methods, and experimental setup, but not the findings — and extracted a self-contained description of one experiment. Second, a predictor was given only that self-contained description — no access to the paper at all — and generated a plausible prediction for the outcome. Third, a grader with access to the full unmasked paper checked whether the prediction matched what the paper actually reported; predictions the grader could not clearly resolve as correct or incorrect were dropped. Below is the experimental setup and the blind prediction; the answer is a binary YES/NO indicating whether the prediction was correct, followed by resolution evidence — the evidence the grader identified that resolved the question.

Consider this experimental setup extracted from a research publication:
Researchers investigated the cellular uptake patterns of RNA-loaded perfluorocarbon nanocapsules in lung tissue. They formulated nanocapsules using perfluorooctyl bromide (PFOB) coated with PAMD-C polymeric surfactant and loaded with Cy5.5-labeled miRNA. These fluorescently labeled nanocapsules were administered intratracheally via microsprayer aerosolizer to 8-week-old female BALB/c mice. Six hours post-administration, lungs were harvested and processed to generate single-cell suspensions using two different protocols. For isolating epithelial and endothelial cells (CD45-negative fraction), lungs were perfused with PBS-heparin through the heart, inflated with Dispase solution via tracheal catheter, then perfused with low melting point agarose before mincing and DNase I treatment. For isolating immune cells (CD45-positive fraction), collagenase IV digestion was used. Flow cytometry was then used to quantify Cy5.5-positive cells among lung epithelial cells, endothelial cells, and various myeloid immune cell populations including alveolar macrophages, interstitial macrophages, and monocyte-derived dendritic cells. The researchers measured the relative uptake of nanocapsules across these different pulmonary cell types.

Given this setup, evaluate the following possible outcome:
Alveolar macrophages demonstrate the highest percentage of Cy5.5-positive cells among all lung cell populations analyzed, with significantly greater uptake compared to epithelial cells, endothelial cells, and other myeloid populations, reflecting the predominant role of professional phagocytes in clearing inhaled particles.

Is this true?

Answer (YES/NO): NO